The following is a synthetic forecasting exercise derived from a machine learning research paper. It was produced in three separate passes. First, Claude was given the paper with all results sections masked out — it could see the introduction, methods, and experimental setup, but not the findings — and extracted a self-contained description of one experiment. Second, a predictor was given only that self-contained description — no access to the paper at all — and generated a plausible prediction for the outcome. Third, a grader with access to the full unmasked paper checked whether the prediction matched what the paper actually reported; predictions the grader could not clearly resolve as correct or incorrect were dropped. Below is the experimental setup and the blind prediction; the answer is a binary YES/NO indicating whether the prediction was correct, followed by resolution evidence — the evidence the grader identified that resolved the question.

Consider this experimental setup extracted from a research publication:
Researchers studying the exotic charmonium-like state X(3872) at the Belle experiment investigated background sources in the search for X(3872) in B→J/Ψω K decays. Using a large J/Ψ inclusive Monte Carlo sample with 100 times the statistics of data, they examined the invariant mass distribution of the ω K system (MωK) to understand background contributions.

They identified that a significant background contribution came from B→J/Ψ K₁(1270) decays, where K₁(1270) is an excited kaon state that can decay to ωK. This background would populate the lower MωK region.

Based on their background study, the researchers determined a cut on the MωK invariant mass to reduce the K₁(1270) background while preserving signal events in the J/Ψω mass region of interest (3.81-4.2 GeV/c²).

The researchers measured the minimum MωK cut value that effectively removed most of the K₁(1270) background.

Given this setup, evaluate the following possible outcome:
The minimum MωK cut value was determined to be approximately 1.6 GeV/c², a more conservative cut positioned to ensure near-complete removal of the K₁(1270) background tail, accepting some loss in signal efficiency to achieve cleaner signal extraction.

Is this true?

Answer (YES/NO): NO